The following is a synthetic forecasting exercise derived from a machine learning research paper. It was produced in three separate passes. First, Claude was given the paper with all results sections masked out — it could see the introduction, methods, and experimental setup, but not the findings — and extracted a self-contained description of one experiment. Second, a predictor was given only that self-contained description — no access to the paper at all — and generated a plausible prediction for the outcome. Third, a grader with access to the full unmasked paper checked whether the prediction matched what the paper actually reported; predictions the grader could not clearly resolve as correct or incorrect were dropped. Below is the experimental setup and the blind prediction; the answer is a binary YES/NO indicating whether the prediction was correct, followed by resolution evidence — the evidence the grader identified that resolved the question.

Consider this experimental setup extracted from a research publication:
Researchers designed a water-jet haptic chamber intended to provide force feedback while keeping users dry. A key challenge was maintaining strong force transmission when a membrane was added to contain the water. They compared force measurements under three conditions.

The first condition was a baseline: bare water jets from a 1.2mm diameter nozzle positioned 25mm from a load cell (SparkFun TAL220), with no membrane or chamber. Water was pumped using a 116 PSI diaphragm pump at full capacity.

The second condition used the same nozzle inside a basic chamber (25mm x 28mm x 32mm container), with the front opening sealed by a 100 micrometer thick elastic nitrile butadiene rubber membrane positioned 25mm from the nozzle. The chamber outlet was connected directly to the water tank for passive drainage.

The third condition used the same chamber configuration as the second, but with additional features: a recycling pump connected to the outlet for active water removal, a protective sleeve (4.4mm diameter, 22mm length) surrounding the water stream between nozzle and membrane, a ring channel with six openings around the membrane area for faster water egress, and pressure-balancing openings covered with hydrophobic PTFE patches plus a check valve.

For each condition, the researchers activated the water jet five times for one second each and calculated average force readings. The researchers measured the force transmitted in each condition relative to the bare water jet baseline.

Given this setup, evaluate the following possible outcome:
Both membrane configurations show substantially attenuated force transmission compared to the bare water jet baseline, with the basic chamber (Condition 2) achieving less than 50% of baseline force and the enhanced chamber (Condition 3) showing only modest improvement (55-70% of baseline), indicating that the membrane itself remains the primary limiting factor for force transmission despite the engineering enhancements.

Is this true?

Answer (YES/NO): NO